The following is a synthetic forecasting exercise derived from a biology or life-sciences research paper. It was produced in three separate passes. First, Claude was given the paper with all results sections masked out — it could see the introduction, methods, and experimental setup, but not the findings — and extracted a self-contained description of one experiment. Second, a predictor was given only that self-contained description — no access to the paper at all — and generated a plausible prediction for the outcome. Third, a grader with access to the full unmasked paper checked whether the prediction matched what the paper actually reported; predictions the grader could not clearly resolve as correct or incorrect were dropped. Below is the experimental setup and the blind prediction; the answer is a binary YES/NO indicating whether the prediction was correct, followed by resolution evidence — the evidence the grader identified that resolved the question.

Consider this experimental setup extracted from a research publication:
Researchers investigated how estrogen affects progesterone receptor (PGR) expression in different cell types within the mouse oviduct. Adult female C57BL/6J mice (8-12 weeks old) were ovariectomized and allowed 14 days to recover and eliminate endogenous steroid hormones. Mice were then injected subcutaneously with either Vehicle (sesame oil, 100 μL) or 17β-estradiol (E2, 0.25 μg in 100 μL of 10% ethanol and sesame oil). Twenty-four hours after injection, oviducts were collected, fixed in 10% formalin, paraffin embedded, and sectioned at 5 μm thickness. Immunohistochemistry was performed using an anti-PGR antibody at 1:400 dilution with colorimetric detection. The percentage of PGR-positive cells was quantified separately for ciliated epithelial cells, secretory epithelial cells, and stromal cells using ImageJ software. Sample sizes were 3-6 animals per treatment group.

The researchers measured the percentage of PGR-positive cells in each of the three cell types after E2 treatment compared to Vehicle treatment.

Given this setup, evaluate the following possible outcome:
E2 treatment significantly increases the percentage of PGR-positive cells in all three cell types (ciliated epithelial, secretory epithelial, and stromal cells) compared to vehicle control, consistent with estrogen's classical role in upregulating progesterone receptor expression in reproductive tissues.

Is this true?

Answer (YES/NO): NO